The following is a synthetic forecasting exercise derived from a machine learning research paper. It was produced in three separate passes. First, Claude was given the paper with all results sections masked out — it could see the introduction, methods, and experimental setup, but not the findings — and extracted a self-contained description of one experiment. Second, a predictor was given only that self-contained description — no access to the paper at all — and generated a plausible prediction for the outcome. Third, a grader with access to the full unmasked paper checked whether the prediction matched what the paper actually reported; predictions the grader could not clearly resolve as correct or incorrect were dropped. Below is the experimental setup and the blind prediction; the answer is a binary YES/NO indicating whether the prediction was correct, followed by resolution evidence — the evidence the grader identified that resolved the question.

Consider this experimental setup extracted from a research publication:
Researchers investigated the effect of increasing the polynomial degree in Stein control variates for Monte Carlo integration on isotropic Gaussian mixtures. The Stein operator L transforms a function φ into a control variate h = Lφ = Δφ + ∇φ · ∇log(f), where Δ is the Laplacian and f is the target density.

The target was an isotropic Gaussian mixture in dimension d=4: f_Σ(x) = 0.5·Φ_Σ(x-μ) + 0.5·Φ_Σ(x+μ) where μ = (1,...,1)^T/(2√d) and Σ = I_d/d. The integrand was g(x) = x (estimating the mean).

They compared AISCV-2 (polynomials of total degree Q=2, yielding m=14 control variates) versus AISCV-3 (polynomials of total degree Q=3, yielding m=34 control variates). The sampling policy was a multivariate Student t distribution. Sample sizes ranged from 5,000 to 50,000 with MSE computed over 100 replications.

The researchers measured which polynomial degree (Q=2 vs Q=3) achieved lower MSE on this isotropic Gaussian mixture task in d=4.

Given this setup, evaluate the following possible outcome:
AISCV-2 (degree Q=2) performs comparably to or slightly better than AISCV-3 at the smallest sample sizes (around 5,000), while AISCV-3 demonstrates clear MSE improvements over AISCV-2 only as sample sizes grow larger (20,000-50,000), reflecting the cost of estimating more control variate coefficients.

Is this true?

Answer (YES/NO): NO